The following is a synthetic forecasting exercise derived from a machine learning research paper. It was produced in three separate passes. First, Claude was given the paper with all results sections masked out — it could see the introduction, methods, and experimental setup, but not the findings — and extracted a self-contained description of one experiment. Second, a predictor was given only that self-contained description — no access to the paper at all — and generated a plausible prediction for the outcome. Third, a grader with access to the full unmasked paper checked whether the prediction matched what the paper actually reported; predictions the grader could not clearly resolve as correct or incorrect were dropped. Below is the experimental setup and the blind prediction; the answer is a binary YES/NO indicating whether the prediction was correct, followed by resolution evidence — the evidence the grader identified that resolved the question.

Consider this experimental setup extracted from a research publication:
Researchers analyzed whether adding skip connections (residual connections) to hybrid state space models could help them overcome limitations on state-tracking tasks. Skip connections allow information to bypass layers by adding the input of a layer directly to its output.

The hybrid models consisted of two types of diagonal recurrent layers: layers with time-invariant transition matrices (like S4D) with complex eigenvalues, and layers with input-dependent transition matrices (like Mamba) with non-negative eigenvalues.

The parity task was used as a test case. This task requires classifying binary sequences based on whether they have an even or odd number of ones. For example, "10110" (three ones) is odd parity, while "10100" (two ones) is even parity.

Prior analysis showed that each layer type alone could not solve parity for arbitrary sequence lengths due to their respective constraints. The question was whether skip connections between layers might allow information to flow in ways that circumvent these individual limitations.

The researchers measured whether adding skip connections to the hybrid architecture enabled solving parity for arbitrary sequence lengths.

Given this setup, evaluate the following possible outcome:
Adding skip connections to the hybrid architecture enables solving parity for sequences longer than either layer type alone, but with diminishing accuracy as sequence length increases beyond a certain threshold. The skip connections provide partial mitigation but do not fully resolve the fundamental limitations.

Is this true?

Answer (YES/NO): NO